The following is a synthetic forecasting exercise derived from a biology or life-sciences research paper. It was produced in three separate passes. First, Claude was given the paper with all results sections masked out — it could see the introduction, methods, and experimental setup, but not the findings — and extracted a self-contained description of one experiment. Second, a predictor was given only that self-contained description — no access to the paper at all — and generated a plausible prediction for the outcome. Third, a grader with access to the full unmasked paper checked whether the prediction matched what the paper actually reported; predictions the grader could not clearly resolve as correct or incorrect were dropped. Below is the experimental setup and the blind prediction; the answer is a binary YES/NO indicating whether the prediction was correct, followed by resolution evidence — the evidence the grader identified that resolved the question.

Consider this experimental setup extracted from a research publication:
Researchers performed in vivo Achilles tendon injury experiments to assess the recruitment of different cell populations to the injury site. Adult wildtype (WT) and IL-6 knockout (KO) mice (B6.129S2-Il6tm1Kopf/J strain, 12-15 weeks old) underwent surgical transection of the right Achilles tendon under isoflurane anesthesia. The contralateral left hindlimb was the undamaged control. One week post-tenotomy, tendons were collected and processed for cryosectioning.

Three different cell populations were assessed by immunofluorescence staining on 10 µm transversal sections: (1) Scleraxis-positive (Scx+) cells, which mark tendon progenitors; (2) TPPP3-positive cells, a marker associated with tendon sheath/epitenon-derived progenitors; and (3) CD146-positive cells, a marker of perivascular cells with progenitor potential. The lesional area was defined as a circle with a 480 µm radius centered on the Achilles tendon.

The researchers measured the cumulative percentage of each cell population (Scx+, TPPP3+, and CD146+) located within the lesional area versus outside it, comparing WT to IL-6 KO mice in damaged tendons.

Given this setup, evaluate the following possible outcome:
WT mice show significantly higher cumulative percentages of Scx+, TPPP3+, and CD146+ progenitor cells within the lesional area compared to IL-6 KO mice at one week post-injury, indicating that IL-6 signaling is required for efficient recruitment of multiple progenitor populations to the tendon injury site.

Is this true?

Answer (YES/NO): NO